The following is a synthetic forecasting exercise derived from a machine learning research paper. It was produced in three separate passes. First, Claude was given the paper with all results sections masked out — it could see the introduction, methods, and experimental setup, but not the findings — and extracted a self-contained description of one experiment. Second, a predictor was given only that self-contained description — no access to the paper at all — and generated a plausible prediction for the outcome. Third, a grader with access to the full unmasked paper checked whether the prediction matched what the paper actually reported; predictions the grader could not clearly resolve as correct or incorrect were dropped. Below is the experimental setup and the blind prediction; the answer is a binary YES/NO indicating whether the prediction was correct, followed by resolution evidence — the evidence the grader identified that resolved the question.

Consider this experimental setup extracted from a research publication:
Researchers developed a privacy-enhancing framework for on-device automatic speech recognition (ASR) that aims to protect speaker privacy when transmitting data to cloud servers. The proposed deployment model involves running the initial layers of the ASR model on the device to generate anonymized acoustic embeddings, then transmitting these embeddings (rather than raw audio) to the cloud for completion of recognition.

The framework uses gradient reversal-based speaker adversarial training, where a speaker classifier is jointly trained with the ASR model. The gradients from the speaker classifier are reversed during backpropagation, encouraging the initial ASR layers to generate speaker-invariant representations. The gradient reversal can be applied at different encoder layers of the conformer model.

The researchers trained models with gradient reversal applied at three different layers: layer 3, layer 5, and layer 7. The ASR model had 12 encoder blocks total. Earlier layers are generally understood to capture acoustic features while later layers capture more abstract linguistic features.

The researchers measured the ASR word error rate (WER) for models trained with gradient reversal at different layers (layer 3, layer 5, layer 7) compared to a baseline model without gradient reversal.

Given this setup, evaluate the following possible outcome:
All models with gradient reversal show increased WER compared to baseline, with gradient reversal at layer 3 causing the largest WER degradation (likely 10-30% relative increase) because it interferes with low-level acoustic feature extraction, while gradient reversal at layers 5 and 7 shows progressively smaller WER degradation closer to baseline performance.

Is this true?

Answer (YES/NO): NO